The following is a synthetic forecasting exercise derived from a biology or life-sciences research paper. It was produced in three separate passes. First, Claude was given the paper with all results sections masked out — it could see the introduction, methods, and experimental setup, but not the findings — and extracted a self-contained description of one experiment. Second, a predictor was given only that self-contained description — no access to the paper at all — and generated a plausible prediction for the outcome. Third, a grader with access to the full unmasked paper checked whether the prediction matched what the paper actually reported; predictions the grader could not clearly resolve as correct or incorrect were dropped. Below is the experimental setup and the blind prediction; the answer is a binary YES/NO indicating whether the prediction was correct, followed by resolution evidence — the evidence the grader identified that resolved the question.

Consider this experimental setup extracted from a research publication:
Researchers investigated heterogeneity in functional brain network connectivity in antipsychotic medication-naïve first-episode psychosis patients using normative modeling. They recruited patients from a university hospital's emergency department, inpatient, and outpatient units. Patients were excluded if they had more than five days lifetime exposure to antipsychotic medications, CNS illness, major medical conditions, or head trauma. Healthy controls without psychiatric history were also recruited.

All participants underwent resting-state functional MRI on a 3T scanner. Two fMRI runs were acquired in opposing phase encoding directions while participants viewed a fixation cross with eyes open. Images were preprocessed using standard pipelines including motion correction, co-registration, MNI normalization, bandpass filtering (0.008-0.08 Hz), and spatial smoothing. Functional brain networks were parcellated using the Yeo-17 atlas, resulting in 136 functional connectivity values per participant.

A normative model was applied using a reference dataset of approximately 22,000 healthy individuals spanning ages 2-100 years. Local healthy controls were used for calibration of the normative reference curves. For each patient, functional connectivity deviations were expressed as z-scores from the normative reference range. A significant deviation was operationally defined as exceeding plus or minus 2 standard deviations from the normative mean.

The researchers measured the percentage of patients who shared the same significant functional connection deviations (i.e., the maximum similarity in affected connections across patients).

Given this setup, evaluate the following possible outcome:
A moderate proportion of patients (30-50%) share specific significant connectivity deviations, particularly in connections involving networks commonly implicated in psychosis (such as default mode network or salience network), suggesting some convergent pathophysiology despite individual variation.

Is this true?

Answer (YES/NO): NO